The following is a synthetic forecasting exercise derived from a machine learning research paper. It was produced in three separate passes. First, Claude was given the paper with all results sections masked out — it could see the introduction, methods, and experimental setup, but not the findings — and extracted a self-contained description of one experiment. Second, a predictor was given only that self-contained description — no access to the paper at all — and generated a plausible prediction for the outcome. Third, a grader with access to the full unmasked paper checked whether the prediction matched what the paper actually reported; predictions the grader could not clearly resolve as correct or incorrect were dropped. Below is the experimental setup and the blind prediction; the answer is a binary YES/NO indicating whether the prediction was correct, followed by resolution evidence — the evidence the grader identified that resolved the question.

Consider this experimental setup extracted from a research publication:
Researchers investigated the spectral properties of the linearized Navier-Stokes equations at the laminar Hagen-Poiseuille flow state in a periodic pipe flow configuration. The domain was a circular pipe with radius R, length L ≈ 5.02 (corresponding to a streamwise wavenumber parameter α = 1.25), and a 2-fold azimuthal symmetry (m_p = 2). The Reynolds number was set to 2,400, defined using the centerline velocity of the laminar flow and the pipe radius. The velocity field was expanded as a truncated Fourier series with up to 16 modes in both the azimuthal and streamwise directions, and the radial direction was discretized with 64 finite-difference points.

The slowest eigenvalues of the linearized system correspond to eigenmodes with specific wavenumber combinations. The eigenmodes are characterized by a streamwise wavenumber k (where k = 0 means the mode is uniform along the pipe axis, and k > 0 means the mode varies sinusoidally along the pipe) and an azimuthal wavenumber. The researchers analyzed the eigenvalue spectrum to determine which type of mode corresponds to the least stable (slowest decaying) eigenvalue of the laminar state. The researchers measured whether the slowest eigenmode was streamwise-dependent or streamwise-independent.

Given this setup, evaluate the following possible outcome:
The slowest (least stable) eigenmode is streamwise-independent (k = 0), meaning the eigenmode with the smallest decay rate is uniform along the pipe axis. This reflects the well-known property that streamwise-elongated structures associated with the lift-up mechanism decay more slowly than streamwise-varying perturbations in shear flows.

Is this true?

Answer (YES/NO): YES